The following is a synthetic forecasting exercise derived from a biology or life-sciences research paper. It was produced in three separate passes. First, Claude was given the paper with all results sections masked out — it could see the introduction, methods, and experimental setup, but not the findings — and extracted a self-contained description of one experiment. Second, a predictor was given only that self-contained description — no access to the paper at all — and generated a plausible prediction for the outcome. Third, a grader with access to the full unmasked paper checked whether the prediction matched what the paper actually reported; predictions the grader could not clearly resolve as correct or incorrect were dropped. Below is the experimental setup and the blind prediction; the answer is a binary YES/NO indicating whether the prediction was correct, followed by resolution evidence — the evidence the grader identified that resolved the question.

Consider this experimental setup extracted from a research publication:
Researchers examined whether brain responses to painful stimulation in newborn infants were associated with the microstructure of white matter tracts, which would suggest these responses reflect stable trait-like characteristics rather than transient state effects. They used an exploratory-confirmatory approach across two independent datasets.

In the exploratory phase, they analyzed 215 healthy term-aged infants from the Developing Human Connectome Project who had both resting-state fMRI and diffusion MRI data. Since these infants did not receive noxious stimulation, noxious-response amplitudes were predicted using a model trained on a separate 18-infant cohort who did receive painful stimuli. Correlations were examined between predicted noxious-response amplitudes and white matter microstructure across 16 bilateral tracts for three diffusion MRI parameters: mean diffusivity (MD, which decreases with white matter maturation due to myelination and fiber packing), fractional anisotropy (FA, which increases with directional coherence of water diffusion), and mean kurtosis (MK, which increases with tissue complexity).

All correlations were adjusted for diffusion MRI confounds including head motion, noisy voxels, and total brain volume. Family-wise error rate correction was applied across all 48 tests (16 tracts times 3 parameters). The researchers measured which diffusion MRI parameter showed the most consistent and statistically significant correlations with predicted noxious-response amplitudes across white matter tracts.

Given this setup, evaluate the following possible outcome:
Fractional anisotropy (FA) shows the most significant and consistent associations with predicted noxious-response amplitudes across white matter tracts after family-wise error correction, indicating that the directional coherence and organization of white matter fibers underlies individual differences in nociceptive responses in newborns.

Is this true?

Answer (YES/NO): NO